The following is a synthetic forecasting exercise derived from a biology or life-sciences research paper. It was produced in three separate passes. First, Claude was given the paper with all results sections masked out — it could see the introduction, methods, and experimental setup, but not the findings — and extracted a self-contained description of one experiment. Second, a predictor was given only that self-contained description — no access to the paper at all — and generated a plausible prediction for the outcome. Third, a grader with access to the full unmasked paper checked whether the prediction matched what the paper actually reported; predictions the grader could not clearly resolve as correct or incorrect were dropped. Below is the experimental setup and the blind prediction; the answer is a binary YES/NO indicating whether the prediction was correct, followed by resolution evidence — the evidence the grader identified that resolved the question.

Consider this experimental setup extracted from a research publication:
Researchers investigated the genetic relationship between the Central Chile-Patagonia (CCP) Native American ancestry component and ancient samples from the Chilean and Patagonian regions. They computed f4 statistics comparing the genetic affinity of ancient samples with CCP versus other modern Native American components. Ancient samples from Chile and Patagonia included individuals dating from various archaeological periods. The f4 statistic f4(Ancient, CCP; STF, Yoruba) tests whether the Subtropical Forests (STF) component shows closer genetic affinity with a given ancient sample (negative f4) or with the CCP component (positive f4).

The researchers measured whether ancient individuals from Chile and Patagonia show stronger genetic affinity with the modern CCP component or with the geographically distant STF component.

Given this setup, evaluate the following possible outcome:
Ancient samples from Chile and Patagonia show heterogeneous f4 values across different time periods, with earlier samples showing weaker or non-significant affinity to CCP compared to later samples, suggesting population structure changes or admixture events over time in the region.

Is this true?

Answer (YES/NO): NO